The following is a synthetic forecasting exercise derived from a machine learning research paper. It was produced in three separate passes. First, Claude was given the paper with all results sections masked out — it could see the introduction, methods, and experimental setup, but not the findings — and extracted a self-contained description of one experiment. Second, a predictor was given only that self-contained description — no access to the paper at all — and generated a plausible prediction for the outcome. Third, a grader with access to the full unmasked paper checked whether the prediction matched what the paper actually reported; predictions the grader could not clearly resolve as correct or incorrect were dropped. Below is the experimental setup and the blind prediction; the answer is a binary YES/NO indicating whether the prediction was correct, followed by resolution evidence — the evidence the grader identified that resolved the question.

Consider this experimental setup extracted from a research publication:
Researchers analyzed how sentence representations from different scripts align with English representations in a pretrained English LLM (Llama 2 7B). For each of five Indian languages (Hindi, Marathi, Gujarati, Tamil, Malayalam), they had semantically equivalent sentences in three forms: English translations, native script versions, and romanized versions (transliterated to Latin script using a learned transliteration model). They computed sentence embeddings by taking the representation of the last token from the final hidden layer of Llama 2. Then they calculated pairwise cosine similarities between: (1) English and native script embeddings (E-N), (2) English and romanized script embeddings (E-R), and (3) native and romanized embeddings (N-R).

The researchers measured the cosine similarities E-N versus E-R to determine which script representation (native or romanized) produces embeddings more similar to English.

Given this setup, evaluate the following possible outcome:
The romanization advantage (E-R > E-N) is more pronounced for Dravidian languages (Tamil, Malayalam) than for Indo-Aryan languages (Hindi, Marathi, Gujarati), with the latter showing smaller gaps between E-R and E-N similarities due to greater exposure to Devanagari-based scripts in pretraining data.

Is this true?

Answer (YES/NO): NO